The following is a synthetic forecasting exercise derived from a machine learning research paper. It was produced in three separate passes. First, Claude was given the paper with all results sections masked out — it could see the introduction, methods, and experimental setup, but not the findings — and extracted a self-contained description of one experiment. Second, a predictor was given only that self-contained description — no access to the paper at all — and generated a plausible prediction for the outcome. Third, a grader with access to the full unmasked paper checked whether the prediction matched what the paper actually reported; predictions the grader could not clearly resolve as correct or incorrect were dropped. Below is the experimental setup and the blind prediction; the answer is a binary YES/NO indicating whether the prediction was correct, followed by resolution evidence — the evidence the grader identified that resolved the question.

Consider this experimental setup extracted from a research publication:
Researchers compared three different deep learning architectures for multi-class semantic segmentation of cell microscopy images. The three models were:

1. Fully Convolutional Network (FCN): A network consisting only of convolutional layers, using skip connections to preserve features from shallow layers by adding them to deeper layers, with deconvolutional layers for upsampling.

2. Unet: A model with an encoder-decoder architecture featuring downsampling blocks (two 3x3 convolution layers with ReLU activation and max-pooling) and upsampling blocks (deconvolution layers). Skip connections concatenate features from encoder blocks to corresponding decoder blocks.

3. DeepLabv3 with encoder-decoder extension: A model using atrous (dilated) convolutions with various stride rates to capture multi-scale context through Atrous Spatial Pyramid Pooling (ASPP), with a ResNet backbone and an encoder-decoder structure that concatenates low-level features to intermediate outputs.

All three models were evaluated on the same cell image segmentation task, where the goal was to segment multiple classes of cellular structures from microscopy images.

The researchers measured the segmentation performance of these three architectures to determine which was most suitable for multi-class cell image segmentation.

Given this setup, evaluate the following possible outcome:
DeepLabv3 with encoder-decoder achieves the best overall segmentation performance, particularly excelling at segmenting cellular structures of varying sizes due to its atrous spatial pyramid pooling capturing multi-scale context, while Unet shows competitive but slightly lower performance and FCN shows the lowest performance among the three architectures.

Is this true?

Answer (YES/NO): NO